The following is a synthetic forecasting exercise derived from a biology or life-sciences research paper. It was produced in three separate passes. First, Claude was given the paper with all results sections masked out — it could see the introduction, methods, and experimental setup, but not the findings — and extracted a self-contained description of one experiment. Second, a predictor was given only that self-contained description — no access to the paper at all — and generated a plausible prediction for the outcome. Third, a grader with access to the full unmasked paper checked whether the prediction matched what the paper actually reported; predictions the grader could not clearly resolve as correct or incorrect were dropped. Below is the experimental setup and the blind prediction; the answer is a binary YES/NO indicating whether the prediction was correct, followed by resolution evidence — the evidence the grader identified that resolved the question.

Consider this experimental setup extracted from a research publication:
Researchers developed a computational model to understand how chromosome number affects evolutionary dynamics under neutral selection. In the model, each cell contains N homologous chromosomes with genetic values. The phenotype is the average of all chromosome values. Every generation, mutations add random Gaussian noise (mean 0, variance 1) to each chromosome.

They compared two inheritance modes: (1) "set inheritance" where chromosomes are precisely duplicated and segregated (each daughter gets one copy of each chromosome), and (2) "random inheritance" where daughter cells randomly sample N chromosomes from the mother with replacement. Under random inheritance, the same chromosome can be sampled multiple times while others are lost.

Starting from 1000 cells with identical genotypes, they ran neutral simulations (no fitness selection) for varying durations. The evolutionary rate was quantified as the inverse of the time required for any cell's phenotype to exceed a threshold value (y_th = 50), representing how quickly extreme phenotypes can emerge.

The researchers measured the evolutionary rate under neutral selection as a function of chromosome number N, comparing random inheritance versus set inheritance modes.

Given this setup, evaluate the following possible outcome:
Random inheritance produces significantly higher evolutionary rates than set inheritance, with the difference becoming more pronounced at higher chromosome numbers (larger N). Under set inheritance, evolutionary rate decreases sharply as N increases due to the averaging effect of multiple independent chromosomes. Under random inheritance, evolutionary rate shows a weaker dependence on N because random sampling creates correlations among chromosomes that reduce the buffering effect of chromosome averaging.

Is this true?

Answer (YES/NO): YES